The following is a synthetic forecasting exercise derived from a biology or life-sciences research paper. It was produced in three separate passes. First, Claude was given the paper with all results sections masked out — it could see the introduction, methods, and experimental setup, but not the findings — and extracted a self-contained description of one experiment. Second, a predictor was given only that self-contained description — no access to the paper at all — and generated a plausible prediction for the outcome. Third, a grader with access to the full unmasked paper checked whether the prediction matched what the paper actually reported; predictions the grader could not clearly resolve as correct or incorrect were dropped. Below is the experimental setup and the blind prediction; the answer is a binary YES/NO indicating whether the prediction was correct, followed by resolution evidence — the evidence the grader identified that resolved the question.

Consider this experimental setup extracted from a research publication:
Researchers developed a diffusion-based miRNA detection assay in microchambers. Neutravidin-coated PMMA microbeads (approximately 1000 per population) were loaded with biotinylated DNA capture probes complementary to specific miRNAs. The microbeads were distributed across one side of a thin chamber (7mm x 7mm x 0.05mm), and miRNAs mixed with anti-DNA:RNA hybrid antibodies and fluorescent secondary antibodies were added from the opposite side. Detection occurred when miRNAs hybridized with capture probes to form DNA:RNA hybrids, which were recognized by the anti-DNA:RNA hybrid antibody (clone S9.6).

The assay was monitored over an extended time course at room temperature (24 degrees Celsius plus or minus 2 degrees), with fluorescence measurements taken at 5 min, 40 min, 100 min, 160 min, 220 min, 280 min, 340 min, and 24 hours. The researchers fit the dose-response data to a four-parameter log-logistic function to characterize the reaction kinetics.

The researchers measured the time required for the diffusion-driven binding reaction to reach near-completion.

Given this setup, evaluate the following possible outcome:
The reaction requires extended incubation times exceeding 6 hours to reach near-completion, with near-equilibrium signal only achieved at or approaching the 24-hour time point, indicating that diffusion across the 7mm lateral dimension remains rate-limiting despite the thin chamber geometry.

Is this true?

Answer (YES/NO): NO